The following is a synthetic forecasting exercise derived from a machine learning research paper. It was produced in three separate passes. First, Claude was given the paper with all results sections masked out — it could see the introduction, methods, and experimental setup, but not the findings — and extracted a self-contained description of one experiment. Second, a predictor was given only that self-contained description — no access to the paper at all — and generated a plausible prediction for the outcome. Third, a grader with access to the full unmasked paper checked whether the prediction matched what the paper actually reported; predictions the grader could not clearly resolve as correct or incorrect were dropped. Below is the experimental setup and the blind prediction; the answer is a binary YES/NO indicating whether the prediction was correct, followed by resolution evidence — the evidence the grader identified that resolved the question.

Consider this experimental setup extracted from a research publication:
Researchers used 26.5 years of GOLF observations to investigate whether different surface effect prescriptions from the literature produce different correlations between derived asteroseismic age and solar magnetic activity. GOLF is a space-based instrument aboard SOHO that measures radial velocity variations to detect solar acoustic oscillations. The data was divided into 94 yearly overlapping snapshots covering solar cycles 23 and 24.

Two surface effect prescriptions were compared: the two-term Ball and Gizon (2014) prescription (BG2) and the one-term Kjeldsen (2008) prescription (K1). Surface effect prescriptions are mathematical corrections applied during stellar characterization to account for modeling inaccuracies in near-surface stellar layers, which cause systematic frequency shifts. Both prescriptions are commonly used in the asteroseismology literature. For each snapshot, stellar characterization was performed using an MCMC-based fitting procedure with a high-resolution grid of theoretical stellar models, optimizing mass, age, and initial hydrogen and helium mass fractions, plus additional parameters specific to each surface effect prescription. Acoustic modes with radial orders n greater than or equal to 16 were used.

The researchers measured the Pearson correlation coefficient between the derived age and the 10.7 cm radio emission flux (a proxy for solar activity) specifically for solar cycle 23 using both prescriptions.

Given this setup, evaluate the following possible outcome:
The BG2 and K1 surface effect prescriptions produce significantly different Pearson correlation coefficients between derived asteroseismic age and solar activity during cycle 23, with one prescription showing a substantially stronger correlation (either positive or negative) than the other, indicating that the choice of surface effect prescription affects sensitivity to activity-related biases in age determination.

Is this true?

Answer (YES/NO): NO